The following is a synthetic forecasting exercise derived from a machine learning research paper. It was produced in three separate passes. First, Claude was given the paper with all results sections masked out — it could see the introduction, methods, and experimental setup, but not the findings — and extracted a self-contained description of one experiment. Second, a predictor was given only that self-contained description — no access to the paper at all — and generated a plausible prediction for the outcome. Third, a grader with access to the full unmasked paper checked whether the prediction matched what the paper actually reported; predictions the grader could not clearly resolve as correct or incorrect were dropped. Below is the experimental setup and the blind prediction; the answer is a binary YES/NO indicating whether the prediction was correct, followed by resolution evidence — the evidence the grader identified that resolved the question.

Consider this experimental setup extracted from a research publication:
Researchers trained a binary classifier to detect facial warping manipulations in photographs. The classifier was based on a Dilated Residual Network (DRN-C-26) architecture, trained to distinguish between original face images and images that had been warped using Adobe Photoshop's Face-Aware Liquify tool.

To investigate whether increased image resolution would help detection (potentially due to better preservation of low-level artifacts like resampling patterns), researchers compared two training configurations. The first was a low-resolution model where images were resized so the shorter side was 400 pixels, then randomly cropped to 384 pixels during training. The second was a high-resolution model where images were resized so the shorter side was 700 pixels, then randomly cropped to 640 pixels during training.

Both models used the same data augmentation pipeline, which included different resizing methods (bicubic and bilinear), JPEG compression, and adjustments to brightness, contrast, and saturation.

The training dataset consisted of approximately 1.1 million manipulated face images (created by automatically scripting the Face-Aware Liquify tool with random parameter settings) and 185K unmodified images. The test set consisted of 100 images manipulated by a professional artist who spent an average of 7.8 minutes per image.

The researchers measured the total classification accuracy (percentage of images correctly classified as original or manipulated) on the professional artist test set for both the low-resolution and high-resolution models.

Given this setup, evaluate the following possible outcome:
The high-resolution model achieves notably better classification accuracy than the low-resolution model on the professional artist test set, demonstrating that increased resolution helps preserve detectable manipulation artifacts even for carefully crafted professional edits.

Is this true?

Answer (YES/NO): YES